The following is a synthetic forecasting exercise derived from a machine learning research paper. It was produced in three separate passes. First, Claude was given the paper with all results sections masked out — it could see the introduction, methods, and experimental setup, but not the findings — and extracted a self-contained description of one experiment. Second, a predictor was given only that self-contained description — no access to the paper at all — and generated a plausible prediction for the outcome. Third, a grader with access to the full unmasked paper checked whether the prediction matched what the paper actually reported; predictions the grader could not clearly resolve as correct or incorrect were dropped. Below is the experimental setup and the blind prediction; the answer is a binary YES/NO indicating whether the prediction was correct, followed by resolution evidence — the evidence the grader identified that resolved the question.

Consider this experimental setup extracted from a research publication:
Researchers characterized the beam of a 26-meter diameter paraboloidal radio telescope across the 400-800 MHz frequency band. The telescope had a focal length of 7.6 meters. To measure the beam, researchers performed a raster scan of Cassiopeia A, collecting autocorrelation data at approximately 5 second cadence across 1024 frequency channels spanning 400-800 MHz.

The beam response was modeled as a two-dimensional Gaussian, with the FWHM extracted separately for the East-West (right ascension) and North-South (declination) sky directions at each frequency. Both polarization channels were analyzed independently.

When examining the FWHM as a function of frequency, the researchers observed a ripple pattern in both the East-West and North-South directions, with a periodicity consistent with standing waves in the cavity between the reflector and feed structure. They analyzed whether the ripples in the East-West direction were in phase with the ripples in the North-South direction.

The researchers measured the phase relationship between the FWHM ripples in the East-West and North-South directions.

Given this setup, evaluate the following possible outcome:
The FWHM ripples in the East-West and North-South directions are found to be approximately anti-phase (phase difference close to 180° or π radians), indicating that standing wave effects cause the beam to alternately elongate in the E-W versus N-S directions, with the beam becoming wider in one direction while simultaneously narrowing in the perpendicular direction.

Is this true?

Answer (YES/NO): NO